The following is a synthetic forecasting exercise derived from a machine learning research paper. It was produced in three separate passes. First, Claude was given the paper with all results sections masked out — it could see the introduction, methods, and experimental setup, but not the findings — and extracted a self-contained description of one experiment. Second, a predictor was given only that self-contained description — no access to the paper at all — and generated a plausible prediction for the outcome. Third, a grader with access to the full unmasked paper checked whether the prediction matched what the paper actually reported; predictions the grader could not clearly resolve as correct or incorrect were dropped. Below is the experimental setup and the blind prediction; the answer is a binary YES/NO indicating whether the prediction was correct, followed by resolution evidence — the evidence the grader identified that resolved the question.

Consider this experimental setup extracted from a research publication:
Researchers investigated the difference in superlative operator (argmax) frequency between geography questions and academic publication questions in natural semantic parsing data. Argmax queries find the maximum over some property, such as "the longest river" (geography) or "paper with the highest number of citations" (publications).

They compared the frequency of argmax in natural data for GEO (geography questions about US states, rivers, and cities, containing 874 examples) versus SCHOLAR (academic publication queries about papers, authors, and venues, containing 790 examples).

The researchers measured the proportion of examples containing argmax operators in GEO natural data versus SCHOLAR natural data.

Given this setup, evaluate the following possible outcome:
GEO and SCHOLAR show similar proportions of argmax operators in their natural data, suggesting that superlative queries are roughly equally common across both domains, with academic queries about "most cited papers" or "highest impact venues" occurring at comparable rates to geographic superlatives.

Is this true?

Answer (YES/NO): NO